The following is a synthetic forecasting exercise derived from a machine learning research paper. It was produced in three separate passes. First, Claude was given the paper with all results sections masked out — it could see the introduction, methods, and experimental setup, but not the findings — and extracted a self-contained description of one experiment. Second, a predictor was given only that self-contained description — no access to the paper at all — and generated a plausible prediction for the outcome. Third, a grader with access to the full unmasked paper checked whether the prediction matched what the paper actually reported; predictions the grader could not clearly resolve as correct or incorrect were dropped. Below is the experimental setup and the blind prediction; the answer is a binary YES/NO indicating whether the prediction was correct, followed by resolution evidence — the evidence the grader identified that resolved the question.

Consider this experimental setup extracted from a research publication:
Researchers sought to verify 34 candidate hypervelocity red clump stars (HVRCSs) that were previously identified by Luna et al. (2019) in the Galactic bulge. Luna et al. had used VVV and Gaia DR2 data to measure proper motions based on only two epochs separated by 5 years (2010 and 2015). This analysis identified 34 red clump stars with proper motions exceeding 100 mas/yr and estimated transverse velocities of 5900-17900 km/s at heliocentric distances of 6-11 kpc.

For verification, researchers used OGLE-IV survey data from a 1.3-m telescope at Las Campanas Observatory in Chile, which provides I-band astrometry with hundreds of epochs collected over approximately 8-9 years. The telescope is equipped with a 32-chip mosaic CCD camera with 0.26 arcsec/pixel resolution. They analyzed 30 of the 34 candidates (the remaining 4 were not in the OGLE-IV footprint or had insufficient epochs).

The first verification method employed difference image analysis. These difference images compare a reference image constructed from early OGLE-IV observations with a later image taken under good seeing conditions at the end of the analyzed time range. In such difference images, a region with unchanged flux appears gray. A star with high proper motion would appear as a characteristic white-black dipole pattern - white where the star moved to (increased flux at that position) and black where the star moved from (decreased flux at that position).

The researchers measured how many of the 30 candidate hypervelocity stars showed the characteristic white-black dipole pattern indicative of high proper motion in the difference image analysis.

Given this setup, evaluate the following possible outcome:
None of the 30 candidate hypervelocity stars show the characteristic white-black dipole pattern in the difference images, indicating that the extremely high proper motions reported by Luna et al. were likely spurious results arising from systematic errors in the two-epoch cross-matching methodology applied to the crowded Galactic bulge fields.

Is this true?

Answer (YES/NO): NO